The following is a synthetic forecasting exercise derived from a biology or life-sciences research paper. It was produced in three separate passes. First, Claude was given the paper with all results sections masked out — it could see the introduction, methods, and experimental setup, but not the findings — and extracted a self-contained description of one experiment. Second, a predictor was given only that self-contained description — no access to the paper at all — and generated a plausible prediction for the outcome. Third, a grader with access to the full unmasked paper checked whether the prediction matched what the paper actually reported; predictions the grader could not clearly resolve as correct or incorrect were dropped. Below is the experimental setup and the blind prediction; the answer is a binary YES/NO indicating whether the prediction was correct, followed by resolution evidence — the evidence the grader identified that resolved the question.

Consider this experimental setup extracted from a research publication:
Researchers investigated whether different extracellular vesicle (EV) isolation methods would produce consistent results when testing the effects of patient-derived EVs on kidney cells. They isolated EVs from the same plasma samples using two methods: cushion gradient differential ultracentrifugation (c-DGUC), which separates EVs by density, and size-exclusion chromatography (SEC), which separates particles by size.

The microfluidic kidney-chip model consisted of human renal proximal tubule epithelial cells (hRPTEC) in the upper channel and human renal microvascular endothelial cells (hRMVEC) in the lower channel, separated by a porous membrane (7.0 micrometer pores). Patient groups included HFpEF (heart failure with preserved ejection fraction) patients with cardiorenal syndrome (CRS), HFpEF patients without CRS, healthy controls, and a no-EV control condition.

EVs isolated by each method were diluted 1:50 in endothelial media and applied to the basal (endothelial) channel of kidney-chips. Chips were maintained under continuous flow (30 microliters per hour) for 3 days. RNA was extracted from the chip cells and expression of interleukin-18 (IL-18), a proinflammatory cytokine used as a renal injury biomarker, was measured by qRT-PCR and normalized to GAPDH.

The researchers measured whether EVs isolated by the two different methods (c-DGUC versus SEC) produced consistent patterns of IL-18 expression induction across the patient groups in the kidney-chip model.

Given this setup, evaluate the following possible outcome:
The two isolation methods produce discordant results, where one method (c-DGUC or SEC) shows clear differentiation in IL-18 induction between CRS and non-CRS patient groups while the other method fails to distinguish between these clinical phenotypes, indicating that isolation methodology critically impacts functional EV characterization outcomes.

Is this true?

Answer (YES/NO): NO